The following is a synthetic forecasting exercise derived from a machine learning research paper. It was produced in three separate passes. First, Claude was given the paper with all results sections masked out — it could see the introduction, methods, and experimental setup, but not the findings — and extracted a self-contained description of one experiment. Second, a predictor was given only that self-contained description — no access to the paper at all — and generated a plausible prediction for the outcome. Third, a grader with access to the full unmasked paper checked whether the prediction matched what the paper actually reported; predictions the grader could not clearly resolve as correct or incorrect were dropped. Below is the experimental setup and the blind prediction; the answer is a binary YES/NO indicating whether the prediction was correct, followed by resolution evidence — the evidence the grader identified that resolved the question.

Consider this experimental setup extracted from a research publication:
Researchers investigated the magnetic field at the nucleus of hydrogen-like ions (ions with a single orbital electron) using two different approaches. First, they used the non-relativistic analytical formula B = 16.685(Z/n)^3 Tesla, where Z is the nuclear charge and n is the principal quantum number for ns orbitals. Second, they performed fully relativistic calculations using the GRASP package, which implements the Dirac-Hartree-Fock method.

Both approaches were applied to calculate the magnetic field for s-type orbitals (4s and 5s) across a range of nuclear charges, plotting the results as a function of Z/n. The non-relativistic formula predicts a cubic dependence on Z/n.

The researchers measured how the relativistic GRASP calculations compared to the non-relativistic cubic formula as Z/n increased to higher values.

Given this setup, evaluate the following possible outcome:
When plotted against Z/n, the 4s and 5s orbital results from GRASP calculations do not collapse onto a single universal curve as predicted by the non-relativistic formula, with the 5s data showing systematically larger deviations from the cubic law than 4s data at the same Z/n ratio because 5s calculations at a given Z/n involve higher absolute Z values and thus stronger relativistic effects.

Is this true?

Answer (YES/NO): NO